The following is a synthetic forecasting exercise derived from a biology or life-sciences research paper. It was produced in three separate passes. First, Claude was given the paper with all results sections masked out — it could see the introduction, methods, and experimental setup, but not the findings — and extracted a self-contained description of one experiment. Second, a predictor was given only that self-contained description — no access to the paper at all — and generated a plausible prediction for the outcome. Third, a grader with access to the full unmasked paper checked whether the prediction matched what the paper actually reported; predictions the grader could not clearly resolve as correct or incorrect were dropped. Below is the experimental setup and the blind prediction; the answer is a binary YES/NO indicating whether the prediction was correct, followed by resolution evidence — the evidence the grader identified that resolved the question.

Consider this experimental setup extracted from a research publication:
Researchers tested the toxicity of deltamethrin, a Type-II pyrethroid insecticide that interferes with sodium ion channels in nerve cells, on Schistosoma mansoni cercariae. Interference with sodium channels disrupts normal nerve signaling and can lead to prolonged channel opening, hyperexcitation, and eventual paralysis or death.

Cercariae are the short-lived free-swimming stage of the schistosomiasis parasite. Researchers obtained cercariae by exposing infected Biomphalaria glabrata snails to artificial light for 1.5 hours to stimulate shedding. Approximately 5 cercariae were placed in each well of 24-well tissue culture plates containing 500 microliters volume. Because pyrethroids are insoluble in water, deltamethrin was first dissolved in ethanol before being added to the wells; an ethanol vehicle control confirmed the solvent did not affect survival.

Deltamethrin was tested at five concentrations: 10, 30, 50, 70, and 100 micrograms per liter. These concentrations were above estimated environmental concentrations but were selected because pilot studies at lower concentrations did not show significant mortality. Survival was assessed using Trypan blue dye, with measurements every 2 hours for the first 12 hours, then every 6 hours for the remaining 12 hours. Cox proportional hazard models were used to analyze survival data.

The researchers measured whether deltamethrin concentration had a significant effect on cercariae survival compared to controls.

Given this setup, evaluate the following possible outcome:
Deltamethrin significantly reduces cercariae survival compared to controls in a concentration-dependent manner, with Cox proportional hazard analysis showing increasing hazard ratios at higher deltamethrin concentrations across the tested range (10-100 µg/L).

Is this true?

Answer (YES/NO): NO